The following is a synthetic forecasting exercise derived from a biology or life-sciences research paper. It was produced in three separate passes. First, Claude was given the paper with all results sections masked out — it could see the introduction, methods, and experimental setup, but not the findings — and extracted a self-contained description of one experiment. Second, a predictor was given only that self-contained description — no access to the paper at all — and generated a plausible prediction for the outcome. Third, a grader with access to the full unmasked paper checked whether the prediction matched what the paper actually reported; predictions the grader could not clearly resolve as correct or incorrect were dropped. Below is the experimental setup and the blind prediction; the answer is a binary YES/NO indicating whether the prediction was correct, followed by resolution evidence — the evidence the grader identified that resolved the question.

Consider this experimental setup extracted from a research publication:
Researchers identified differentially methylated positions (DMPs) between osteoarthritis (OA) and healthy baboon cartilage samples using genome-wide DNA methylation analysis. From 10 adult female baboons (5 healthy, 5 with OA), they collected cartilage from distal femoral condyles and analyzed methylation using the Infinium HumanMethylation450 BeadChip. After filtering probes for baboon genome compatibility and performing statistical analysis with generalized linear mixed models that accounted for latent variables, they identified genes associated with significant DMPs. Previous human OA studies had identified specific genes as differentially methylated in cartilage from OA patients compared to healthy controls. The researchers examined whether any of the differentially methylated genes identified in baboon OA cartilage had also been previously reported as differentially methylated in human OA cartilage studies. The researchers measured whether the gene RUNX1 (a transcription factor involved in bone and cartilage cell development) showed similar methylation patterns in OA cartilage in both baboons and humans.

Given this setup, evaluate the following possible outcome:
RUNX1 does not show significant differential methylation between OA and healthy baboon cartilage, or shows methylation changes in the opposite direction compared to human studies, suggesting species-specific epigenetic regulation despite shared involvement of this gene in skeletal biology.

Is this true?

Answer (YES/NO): NO